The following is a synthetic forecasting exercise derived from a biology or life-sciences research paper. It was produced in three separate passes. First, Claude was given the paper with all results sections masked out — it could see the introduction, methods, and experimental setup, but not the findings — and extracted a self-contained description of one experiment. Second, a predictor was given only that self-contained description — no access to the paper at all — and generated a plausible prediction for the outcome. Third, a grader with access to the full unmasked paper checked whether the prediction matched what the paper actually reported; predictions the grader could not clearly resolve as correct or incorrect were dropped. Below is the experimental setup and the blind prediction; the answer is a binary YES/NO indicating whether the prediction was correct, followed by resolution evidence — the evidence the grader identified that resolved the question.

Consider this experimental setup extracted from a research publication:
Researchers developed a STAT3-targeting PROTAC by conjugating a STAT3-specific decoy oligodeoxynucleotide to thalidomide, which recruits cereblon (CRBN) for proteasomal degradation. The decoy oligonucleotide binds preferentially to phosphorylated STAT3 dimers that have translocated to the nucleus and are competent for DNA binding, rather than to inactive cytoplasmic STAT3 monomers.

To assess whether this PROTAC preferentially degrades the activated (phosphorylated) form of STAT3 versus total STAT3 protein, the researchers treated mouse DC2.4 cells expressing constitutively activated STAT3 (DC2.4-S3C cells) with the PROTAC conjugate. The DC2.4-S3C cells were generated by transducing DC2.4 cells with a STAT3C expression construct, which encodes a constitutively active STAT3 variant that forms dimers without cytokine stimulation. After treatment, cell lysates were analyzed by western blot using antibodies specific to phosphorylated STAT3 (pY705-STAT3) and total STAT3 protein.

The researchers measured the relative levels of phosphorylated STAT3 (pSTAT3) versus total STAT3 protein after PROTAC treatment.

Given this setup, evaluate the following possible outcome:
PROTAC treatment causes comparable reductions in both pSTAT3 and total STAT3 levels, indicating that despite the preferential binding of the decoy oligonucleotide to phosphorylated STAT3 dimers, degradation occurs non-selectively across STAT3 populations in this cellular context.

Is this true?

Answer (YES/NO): YES